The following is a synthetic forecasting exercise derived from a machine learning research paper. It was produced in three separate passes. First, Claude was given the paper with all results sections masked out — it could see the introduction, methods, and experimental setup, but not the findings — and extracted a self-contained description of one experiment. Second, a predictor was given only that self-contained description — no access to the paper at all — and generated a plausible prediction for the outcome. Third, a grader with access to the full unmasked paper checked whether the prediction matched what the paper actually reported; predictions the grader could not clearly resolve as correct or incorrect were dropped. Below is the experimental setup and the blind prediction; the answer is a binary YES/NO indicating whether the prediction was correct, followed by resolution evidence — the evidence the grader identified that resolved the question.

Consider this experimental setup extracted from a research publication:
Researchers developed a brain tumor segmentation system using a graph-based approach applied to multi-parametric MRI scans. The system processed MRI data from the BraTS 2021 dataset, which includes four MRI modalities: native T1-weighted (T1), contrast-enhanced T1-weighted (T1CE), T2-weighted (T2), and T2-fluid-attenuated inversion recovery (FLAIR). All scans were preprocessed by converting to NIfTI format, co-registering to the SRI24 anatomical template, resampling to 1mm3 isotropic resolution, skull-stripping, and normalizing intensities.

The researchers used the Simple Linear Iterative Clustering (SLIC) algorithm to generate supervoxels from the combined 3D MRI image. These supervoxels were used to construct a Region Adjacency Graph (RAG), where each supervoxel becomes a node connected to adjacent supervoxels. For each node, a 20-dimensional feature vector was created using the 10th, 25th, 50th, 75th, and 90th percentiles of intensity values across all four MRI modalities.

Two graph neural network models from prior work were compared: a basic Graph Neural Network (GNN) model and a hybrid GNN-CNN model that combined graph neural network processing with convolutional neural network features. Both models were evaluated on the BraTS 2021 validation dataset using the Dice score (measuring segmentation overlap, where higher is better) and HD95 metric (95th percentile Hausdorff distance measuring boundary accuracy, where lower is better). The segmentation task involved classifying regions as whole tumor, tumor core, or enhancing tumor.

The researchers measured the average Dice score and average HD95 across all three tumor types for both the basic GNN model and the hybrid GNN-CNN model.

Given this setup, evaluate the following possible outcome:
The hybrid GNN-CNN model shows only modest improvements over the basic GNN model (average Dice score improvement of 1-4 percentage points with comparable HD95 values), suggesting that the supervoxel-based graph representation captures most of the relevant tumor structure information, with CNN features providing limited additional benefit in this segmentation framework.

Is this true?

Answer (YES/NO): NO